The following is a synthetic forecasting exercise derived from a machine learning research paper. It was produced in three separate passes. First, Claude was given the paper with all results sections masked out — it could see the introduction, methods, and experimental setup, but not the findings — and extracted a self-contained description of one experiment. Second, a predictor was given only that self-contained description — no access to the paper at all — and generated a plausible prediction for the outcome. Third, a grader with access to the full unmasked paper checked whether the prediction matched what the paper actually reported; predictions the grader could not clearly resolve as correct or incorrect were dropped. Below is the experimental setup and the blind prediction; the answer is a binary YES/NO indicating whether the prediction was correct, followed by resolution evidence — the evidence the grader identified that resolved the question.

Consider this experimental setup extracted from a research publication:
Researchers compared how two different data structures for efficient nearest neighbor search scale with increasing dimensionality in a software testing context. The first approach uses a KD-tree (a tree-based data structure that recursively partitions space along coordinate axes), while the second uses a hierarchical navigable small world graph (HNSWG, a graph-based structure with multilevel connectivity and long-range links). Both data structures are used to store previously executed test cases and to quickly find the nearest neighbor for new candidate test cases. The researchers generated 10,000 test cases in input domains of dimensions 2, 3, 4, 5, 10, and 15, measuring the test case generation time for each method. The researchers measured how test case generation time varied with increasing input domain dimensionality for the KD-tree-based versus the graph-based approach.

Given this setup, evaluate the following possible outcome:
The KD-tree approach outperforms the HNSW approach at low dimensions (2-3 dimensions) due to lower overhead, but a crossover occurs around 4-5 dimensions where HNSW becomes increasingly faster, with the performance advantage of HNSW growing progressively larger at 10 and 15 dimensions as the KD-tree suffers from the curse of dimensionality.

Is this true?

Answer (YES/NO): NO